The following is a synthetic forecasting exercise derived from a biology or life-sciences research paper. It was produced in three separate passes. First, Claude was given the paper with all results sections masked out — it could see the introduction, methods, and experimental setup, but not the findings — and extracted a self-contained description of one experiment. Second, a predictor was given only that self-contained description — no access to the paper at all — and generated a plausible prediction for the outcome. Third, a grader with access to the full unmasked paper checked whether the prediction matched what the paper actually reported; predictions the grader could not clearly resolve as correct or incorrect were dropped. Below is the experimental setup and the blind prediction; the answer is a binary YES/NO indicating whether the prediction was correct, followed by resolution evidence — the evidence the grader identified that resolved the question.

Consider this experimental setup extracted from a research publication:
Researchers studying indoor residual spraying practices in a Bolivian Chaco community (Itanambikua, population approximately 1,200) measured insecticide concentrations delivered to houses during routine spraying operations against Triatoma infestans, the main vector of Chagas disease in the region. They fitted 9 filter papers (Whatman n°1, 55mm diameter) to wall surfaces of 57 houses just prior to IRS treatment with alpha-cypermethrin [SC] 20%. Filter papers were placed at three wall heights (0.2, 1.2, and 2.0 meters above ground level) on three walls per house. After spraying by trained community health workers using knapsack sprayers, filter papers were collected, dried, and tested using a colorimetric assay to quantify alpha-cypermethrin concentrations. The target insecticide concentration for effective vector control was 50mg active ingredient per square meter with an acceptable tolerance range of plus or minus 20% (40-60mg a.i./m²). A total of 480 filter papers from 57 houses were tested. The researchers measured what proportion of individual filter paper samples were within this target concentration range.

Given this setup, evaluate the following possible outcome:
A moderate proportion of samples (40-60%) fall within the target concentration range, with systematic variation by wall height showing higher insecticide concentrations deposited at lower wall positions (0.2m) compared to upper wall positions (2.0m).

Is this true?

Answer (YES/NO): NO